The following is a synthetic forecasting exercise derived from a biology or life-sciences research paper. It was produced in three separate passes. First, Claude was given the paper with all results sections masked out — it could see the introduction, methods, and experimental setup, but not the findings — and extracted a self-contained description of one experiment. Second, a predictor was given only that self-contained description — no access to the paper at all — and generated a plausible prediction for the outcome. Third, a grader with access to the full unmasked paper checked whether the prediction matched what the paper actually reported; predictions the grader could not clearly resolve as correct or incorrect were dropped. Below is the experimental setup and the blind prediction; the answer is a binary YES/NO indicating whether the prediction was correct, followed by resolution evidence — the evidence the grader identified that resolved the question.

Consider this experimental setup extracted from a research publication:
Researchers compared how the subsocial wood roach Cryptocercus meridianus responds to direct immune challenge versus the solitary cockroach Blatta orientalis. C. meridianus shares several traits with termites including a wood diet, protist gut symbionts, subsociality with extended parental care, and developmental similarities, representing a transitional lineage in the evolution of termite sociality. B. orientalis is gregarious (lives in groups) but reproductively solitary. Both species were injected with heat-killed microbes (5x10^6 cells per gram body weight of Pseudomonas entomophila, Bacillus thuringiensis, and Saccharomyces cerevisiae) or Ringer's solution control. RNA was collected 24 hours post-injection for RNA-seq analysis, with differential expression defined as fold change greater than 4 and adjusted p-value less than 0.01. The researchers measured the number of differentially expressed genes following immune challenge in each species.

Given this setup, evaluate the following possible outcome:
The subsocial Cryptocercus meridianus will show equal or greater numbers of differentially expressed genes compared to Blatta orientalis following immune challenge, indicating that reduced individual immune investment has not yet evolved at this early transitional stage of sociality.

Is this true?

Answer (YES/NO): YES